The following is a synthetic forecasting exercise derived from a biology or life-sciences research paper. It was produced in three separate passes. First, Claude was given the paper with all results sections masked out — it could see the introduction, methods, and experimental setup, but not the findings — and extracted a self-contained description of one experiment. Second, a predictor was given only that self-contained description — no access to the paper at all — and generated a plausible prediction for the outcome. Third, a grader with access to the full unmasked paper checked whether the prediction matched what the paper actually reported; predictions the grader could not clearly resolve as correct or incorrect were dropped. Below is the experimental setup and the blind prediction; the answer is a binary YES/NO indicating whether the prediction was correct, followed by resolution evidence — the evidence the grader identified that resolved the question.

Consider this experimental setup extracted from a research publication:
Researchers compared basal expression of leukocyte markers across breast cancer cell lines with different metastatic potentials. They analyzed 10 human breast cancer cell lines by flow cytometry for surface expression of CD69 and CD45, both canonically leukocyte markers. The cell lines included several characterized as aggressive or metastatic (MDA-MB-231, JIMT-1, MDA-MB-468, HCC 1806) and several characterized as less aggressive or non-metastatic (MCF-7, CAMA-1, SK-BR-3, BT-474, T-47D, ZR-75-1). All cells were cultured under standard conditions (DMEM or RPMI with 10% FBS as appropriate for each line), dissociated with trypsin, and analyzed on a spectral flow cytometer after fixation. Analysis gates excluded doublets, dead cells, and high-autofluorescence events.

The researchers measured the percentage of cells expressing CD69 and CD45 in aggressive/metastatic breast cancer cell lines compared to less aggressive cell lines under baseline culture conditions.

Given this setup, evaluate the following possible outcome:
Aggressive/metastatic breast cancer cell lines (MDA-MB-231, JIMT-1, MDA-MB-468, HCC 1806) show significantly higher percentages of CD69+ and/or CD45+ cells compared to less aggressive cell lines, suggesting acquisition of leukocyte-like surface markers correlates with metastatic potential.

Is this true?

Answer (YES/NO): YES